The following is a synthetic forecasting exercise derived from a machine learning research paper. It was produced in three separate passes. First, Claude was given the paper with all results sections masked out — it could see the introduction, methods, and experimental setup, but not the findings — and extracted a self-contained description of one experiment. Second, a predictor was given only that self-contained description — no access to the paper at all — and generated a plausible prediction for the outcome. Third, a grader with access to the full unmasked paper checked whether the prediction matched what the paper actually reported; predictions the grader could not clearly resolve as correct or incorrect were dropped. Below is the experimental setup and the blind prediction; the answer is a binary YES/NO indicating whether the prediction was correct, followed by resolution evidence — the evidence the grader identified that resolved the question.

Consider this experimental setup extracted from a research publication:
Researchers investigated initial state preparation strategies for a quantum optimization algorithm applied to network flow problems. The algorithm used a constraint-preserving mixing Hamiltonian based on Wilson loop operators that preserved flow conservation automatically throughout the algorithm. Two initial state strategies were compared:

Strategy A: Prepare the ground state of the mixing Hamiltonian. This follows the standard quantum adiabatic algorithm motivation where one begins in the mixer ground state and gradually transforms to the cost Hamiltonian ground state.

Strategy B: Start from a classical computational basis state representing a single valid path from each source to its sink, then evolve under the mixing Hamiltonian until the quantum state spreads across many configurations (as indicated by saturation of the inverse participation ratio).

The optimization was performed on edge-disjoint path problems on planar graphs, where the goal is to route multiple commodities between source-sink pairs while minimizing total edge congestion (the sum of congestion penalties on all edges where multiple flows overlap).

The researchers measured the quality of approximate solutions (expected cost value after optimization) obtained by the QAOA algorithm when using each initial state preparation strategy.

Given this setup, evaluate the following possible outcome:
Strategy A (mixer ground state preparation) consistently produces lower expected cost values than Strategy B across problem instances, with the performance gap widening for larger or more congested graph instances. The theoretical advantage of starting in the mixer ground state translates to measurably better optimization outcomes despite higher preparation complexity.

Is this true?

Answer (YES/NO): NO